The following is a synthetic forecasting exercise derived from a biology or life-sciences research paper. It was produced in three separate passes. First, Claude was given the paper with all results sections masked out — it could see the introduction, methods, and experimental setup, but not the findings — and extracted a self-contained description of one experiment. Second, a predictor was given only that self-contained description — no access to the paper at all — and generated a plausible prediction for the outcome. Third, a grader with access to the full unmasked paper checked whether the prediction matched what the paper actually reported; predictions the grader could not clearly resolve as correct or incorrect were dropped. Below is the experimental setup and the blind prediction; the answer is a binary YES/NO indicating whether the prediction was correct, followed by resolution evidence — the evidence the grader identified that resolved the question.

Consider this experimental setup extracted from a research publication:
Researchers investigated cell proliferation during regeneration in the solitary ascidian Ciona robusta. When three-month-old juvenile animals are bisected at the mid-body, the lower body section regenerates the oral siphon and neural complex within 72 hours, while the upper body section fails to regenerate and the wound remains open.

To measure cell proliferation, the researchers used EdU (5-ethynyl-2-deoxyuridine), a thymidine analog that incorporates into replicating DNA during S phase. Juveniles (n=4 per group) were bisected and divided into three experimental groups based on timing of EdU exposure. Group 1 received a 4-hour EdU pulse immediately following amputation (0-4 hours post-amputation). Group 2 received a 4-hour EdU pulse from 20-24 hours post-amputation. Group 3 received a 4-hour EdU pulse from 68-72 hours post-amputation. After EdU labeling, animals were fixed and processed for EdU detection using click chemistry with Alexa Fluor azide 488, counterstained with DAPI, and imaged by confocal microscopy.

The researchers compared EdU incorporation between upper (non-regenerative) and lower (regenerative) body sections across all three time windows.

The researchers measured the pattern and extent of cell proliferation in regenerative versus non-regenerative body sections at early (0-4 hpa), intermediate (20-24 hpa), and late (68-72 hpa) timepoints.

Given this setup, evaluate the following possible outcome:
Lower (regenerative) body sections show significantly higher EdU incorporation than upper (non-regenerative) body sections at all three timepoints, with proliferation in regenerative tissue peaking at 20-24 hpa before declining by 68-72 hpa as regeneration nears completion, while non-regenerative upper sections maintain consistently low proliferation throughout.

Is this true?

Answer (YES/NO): NO